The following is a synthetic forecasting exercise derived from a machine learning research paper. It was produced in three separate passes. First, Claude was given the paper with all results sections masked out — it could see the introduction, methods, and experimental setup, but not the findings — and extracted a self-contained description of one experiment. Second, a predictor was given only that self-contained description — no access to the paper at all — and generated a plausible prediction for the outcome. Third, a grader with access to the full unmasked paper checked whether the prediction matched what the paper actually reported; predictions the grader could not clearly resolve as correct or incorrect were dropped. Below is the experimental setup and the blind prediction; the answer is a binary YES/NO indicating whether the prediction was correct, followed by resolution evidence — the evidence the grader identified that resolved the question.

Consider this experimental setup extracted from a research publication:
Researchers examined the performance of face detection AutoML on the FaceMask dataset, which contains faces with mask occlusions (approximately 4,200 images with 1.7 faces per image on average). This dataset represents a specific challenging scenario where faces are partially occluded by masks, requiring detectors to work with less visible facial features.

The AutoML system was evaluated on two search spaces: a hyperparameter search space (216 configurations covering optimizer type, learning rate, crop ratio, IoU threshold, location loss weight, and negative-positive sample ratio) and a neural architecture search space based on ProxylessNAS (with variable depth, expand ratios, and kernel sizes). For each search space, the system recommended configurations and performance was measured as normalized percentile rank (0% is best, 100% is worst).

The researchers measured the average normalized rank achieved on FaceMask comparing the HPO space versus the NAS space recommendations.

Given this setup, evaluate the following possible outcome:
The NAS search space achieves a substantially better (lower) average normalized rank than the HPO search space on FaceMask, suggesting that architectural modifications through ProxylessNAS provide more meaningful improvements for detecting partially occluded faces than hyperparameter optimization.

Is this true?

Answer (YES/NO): NO